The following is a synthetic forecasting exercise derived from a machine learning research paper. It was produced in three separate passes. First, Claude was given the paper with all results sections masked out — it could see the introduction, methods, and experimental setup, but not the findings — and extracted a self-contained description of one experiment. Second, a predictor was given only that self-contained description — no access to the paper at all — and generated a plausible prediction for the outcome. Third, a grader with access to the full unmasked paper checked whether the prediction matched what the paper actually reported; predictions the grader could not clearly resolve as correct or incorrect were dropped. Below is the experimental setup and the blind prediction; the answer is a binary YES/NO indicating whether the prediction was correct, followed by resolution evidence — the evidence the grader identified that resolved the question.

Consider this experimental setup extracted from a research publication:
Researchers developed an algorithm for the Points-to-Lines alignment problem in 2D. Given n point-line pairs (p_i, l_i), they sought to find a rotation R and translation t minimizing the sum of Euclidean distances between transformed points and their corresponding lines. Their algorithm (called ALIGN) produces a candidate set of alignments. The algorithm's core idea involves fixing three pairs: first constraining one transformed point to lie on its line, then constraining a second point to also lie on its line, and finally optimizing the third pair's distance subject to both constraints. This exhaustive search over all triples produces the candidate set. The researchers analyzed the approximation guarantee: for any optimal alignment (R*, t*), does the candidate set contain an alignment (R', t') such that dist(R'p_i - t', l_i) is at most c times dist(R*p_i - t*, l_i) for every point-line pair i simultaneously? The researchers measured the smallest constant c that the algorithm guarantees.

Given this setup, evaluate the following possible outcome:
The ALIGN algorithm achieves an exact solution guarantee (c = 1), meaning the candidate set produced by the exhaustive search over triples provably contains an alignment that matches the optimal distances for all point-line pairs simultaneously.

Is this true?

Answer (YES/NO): NO